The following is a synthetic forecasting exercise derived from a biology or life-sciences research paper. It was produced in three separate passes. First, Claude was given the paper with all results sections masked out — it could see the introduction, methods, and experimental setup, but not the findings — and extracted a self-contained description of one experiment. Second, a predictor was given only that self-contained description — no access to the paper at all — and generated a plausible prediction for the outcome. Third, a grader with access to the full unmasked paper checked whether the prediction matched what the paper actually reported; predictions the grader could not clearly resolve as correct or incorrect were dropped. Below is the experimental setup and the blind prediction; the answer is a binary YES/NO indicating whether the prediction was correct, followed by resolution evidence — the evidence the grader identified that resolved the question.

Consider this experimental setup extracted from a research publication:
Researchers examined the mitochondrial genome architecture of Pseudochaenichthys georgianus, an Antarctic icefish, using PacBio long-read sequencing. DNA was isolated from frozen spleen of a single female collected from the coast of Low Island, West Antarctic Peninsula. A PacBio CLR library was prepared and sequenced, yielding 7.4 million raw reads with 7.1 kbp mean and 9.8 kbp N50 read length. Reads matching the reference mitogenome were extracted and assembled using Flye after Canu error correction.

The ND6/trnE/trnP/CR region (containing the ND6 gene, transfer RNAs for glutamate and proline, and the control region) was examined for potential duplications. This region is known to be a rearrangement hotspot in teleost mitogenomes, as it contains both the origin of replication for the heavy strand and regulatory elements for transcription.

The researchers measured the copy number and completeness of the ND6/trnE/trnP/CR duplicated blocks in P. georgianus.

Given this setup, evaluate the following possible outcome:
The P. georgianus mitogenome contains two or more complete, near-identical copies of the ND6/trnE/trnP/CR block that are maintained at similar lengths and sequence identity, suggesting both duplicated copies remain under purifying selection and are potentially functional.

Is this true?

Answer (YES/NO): NO